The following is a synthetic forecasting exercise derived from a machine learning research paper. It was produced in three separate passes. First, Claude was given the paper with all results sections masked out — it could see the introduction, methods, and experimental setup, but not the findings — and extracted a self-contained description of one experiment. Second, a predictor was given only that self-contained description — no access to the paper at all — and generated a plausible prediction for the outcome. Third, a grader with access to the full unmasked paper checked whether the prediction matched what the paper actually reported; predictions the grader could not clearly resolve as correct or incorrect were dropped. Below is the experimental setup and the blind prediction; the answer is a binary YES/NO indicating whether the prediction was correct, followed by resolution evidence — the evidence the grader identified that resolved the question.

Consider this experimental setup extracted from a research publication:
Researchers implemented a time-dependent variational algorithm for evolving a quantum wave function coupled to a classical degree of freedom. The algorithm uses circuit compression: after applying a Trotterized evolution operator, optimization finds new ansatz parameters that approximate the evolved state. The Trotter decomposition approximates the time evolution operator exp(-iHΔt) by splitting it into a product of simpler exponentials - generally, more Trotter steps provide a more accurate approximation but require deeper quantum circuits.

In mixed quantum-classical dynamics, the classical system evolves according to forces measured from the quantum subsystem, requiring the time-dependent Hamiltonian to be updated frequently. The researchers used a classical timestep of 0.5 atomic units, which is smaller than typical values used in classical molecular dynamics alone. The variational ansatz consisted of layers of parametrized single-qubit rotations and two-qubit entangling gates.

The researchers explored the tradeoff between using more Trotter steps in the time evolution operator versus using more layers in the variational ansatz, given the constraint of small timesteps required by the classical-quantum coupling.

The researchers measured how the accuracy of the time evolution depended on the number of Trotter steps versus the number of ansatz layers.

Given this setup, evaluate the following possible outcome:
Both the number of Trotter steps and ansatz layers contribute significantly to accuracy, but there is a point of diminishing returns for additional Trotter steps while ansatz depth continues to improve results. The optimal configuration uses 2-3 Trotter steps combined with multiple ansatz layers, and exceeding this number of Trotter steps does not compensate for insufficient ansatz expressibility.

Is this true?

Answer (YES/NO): NO